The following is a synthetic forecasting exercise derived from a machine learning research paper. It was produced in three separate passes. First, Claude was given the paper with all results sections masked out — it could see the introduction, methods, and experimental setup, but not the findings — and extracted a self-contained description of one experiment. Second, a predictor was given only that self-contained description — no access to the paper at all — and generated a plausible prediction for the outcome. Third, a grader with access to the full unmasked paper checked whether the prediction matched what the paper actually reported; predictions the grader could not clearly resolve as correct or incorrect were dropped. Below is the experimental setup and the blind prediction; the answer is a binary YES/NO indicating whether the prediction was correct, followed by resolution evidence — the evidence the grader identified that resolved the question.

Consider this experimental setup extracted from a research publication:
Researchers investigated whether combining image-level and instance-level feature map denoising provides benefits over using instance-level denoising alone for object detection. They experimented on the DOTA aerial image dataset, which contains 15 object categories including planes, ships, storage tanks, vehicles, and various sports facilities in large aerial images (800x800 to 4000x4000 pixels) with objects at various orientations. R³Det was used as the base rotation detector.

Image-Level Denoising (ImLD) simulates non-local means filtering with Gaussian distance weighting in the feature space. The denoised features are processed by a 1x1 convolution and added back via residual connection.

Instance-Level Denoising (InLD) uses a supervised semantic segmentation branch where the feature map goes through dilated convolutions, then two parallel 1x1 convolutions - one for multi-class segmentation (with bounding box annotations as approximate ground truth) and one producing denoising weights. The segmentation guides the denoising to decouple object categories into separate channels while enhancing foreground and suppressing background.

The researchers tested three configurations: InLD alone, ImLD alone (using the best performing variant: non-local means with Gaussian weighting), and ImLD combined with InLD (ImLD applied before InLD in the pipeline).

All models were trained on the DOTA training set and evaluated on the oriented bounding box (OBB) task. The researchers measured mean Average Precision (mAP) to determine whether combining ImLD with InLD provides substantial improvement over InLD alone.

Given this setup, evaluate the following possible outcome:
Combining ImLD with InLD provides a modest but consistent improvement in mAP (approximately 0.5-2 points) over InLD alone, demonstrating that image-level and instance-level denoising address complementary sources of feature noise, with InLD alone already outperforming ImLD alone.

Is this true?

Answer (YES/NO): NO